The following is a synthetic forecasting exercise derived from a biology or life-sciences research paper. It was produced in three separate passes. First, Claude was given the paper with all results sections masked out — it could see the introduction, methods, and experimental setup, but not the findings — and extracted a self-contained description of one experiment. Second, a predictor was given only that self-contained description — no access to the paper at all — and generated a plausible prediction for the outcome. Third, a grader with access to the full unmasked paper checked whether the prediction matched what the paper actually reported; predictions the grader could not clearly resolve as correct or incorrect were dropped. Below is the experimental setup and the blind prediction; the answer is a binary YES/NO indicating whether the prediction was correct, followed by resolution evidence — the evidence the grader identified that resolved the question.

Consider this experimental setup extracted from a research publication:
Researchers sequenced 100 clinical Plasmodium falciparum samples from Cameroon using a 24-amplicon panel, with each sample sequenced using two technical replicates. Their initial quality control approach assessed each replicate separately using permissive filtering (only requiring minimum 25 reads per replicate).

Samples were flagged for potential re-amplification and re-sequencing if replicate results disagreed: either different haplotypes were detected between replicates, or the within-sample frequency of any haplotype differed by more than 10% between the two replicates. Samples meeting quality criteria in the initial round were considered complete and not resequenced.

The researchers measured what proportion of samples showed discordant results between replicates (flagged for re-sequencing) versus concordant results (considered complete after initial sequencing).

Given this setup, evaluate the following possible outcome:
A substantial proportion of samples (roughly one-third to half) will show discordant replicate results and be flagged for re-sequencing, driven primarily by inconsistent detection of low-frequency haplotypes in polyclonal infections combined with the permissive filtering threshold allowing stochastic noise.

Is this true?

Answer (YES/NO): YES